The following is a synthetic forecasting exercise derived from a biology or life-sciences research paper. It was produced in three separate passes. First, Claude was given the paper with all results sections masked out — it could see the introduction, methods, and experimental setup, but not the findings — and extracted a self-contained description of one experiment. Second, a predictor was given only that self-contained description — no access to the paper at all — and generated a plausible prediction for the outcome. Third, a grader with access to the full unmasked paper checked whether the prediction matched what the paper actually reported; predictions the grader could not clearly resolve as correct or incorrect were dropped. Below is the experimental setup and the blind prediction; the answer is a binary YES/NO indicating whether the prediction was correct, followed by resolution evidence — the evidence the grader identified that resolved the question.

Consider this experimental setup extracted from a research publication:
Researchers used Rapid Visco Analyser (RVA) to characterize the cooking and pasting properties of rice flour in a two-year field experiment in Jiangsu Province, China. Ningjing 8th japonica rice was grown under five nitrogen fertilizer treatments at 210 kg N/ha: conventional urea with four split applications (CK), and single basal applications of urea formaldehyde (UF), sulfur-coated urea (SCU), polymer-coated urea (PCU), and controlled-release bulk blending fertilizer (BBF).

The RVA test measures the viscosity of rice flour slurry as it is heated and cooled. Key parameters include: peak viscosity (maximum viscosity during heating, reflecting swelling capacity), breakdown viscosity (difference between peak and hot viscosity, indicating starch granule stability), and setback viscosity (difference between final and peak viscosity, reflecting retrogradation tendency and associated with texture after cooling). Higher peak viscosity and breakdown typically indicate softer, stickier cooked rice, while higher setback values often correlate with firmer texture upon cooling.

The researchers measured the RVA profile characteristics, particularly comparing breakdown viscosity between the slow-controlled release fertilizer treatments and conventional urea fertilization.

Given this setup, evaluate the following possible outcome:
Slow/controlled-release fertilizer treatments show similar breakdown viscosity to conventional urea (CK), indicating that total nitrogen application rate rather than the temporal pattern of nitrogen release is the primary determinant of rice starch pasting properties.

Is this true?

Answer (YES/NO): NO